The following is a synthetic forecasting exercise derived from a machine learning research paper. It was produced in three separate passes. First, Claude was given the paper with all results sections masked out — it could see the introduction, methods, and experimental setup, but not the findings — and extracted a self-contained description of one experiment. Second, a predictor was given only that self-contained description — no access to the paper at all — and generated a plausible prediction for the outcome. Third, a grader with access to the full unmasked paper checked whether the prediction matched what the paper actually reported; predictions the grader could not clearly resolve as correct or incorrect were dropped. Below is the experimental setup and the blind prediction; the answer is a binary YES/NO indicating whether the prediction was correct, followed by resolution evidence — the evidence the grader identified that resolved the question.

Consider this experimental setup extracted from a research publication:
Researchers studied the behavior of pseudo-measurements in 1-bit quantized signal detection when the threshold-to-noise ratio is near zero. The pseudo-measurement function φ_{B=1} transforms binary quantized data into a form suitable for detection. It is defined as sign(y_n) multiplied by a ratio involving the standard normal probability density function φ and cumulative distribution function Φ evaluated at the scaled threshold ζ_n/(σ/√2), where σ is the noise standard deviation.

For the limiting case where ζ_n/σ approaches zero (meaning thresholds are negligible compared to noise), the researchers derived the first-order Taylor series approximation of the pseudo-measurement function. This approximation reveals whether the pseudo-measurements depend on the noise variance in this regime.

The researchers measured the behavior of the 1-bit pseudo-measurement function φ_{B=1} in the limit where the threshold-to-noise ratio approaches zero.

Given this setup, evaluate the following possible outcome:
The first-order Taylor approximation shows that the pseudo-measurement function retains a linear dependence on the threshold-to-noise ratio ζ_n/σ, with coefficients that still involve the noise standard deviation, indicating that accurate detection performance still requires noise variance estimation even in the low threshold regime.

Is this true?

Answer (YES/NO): NO